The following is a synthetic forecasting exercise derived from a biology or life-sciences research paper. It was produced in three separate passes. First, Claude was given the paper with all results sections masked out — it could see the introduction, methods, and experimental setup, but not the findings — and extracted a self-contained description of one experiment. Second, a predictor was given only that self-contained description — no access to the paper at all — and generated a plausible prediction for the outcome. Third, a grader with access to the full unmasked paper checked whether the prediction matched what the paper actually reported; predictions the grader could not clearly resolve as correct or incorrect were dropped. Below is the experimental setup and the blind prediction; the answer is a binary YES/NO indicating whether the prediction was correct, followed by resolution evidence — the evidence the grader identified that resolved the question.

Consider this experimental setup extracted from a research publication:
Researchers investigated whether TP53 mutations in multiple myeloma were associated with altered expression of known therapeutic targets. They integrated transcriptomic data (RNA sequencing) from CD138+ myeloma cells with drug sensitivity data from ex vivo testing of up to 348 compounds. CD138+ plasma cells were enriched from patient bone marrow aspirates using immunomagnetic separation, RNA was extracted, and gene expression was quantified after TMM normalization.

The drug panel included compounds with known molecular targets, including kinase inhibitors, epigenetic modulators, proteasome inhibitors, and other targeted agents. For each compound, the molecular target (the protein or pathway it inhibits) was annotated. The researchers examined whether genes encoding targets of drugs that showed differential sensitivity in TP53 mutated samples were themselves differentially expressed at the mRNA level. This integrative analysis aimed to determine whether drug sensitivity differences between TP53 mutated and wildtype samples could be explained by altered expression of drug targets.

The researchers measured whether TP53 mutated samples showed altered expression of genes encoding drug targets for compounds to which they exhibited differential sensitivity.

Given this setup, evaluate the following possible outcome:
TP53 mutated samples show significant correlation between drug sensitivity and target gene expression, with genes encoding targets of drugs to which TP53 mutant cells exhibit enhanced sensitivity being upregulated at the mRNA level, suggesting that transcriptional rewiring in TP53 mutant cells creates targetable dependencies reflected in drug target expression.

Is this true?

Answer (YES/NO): NO